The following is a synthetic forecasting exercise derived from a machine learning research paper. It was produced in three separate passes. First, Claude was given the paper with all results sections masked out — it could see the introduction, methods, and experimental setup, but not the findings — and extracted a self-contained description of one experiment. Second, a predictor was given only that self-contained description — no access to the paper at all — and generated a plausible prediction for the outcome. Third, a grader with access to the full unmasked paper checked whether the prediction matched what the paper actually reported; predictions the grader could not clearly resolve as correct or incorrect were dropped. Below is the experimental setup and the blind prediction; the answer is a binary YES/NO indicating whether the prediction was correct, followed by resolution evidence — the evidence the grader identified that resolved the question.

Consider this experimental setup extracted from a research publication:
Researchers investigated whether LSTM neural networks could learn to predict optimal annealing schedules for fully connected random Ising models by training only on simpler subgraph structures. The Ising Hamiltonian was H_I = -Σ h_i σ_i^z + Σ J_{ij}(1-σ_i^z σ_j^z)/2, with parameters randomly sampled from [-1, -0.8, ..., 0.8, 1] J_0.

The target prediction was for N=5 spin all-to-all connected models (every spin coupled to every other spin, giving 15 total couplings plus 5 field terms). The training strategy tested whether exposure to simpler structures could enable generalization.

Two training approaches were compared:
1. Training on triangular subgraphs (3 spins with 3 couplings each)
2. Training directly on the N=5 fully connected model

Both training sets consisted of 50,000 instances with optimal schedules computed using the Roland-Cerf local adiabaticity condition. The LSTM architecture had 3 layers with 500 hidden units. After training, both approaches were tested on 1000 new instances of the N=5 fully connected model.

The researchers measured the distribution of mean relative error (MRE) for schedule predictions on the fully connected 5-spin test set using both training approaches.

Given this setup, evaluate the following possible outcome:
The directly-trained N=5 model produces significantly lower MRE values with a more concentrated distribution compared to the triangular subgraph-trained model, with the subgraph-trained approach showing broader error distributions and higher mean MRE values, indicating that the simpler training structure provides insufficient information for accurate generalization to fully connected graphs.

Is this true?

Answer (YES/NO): YES